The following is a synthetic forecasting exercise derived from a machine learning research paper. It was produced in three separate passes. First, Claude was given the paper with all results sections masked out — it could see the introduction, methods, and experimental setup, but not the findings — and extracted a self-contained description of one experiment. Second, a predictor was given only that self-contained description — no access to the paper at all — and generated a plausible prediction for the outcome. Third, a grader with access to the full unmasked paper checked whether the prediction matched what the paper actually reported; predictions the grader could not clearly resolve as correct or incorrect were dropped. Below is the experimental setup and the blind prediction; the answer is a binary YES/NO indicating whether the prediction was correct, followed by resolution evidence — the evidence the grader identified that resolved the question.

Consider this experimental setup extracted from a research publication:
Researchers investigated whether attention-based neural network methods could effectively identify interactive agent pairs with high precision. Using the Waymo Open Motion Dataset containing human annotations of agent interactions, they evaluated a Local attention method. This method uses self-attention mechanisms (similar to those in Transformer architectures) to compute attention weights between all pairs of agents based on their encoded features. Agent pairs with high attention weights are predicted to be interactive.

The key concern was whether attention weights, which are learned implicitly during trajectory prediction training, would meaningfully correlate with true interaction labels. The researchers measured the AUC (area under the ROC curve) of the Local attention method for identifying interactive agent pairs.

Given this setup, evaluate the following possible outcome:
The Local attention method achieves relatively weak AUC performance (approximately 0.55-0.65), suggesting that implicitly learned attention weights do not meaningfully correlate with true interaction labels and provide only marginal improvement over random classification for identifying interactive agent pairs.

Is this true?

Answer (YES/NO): NO